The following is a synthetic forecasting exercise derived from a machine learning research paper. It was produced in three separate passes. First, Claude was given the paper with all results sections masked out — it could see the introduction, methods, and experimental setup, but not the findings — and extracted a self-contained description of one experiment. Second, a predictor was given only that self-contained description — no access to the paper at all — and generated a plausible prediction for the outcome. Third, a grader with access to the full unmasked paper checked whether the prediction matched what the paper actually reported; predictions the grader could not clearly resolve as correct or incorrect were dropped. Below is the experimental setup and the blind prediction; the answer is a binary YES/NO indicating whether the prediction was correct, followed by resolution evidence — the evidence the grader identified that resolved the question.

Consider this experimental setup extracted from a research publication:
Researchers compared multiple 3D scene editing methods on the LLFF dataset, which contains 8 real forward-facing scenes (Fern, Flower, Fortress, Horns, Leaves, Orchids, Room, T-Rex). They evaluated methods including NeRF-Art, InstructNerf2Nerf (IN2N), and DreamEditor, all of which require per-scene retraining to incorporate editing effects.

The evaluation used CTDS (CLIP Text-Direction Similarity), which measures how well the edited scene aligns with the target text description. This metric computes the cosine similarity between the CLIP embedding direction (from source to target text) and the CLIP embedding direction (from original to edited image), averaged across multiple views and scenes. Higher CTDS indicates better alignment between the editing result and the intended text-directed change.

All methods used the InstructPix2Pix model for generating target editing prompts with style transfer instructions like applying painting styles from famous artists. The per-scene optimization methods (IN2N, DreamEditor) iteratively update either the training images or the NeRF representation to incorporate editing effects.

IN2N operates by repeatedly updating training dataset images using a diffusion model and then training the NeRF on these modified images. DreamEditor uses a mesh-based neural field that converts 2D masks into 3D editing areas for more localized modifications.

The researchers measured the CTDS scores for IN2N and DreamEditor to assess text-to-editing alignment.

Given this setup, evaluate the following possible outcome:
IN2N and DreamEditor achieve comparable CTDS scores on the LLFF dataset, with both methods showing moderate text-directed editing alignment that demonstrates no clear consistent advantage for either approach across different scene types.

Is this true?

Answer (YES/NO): YES